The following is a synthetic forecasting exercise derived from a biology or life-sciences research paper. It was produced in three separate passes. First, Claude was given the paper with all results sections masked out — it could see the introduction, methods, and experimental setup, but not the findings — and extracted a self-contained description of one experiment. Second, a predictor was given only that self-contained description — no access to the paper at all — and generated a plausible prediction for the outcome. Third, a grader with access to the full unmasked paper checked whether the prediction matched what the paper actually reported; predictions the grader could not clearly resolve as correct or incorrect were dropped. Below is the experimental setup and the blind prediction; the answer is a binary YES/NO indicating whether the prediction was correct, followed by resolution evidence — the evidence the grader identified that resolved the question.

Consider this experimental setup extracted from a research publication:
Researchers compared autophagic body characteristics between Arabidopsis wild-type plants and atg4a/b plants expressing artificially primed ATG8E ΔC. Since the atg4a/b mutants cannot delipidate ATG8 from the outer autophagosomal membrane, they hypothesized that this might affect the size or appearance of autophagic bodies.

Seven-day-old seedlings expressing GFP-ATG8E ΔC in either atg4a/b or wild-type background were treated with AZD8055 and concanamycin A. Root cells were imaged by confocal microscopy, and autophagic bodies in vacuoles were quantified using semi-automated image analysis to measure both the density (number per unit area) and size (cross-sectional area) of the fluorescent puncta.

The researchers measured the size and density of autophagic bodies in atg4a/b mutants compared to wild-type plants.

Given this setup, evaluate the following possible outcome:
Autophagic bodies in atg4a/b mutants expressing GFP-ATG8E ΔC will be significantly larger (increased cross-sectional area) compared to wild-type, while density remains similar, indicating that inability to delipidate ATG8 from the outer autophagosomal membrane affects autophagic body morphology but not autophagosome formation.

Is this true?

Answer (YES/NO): NO